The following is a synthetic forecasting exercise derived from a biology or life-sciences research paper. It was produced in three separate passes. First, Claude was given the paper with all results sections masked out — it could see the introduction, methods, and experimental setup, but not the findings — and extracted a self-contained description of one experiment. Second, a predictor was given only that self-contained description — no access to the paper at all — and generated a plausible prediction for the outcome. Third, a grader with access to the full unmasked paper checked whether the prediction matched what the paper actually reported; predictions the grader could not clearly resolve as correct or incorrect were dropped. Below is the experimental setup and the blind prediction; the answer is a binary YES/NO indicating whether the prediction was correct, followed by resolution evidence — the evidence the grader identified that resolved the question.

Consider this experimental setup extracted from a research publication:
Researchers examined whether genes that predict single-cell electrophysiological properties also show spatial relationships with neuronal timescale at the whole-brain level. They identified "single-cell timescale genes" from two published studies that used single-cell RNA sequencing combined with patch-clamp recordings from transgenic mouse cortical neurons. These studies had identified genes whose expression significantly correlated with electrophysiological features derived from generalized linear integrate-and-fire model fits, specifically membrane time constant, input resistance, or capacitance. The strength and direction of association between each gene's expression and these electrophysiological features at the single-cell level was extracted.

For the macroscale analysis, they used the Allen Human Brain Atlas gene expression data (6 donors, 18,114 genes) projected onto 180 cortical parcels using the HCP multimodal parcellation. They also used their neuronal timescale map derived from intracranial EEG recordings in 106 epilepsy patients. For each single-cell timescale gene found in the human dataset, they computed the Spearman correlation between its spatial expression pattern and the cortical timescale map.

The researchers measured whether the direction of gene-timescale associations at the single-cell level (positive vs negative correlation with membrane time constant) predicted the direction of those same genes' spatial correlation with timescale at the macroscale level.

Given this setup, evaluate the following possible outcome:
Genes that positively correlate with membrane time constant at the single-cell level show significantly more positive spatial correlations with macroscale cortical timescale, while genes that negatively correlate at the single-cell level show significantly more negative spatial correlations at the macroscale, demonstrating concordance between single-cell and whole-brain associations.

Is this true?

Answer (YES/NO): YES